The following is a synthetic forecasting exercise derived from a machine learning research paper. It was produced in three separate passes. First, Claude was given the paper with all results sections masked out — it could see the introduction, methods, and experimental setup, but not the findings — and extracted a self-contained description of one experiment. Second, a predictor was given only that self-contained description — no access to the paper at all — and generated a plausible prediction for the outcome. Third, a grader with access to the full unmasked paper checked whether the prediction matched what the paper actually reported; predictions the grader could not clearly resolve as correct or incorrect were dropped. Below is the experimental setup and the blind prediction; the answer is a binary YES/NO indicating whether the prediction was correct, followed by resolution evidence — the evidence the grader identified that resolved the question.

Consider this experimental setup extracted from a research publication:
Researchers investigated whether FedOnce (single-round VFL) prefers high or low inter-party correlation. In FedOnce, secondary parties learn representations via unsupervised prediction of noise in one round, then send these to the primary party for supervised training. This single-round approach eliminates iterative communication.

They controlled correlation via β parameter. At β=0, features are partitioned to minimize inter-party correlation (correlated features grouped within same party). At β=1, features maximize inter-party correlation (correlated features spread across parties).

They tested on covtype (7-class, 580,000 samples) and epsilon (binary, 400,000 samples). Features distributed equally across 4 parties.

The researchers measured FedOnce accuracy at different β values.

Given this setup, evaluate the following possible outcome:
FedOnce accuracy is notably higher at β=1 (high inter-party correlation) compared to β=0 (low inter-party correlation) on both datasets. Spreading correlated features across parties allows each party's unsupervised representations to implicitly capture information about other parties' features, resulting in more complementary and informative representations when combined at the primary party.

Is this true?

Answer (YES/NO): NO